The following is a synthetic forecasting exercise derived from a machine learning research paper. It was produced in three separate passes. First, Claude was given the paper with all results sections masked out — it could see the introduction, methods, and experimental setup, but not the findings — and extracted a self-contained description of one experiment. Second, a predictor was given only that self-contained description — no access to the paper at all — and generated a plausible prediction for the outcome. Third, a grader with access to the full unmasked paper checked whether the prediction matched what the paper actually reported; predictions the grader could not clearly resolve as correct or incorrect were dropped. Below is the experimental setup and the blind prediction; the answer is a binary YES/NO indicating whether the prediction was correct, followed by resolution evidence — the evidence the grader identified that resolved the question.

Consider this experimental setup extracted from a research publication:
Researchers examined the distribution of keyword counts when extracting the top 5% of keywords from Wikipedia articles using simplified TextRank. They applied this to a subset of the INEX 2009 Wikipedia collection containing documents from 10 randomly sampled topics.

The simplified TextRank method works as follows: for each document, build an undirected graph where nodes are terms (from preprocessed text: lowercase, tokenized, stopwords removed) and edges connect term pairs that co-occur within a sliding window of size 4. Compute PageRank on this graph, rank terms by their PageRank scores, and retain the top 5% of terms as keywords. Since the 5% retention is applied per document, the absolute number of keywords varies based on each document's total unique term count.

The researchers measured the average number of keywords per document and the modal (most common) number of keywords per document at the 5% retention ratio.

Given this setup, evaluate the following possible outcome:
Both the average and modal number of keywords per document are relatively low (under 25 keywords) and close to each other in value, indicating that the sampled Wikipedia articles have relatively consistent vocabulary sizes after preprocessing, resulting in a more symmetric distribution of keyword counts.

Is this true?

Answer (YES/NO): NO